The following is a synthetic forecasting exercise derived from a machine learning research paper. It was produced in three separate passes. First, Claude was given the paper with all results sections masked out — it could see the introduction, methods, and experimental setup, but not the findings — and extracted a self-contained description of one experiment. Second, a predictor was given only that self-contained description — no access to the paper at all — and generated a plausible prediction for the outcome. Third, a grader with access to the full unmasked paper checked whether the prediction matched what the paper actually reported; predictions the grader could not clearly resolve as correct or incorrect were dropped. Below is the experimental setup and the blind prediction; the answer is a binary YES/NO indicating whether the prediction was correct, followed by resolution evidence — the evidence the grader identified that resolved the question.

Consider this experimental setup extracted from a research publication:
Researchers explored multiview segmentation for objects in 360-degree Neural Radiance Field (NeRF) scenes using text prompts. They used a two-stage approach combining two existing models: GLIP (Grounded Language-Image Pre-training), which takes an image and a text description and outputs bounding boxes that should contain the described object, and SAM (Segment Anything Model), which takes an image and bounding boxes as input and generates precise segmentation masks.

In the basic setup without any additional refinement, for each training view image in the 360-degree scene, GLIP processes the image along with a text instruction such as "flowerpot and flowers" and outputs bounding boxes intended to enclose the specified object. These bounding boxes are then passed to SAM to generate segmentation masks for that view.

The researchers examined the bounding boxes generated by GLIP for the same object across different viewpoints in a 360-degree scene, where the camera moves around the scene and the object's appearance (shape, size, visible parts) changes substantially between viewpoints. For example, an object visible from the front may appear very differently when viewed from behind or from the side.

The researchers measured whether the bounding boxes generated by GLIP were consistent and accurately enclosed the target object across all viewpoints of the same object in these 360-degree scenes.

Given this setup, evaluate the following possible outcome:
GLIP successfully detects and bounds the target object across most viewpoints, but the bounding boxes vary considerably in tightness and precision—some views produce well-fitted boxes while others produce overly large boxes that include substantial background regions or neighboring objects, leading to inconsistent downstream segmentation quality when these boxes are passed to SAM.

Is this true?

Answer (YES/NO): NO